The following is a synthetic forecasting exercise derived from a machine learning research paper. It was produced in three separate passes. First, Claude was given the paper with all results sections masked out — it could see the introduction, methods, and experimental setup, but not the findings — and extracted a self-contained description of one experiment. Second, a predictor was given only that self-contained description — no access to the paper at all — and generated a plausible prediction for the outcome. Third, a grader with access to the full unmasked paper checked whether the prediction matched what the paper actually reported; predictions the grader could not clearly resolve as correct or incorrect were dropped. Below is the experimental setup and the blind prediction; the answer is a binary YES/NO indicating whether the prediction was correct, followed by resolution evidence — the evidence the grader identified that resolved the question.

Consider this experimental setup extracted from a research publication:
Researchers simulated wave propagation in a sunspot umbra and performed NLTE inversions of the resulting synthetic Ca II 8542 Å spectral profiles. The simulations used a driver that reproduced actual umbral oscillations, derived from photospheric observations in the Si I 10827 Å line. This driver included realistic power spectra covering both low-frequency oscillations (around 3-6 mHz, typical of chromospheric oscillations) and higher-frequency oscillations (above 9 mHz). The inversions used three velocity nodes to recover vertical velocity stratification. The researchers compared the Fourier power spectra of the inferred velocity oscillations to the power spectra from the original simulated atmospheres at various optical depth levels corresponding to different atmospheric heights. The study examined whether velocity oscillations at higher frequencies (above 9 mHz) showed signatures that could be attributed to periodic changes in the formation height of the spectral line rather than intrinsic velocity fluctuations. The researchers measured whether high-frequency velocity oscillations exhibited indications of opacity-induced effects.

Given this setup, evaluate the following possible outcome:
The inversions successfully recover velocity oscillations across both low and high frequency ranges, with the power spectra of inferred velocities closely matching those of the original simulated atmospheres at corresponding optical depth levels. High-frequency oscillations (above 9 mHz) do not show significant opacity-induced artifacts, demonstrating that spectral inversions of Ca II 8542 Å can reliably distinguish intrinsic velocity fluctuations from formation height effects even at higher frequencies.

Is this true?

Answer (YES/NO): NO